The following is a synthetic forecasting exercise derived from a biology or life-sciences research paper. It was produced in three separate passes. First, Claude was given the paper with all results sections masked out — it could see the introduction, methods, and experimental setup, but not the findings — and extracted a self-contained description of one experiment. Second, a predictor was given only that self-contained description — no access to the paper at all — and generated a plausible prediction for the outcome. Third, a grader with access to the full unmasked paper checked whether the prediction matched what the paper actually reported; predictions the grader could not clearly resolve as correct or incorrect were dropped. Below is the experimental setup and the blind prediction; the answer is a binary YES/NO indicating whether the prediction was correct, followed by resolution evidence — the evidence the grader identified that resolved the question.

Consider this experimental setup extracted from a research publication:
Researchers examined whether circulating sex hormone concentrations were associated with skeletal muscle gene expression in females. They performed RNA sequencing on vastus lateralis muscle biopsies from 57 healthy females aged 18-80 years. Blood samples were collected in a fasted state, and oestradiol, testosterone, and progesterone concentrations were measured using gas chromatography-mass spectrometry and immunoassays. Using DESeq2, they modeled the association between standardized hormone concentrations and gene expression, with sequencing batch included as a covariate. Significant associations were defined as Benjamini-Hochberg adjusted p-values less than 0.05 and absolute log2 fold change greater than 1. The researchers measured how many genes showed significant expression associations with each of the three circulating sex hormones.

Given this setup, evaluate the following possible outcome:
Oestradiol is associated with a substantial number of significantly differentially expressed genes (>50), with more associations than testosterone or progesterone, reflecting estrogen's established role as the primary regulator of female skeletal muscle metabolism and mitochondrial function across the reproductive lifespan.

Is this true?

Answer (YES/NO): NO